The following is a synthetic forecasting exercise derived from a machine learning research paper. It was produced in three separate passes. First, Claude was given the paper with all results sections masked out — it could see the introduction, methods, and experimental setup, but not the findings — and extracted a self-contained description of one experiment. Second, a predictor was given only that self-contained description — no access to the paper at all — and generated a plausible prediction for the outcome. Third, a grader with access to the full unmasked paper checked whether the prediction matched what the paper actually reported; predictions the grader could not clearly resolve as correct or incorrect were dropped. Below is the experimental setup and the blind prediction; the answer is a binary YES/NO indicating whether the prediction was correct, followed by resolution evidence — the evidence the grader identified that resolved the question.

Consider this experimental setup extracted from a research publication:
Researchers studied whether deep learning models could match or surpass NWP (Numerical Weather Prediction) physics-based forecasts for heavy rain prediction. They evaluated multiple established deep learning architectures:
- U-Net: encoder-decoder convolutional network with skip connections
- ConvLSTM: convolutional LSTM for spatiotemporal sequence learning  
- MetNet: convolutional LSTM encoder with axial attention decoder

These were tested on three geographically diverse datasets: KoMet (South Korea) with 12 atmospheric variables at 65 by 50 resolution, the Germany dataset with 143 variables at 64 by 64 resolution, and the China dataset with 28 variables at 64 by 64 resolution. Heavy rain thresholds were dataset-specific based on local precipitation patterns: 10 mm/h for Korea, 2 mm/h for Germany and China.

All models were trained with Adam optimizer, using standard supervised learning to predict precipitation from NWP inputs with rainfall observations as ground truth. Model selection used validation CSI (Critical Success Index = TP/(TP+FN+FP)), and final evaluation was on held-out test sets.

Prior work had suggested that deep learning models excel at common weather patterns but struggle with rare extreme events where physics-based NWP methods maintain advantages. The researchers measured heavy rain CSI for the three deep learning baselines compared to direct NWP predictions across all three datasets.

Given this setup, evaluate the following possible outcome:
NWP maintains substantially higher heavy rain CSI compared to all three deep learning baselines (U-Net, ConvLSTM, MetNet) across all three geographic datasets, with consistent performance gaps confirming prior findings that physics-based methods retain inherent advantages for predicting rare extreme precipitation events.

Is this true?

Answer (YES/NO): YES